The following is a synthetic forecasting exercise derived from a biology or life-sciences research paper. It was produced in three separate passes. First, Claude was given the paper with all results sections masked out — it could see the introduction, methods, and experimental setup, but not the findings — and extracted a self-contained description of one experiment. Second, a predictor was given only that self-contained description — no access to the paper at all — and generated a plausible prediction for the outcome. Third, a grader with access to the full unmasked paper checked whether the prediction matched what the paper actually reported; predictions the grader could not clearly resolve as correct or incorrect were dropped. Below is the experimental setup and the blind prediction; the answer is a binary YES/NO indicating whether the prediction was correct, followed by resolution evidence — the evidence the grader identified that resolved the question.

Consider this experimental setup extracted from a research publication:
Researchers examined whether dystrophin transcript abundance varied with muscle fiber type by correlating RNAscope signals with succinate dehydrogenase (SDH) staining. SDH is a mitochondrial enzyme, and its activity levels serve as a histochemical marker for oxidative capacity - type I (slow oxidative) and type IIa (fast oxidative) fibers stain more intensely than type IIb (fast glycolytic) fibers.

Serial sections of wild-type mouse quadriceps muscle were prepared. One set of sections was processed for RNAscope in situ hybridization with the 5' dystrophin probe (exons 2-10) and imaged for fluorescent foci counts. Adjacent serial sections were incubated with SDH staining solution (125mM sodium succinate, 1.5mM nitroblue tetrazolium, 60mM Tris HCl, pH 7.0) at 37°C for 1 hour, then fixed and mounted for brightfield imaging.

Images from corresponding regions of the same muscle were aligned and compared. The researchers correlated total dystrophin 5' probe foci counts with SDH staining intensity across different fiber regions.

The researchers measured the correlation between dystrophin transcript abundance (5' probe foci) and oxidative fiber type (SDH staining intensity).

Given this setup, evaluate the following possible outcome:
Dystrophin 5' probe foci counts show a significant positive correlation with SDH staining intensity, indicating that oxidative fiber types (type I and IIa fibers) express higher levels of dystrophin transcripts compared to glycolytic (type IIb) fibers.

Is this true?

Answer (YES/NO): NO